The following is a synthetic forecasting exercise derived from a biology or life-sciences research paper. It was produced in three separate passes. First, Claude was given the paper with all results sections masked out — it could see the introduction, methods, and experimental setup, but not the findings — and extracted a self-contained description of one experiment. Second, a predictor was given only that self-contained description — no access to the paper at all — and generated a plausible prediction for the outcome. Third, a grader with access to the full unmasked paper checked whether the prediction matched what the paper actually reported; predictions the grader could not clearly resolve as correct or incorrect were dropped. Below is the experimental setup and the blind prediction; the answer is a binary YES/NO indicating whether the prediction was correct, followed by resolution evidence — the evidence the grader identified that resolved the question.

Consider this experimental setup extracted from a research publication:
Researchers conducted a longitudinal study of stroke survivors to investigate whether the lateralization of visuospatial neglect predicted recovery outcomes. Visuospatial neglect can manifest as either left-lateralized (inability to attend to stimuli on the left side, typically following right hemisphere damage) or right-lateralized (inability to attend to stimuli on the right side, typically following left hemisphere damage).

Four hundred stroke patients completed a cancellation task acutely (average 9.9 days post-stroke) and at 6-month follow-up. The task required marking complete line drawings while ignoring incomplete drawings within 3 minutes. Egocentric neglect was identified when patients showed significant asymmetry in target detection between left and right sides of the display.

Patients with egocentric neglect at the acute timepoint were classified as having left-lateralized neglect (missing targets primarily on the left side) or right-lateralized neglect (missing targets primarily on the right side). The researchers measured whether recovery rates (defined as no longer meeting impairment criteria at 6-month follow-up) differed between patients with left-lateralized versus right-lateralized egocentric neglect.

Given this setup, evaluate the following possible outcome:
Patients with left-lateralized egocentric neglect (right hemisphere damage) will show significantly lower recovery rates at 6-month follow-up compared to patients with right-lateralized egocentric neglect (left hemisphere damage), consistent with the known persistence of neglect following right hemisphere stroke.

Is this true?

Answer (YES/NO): NO